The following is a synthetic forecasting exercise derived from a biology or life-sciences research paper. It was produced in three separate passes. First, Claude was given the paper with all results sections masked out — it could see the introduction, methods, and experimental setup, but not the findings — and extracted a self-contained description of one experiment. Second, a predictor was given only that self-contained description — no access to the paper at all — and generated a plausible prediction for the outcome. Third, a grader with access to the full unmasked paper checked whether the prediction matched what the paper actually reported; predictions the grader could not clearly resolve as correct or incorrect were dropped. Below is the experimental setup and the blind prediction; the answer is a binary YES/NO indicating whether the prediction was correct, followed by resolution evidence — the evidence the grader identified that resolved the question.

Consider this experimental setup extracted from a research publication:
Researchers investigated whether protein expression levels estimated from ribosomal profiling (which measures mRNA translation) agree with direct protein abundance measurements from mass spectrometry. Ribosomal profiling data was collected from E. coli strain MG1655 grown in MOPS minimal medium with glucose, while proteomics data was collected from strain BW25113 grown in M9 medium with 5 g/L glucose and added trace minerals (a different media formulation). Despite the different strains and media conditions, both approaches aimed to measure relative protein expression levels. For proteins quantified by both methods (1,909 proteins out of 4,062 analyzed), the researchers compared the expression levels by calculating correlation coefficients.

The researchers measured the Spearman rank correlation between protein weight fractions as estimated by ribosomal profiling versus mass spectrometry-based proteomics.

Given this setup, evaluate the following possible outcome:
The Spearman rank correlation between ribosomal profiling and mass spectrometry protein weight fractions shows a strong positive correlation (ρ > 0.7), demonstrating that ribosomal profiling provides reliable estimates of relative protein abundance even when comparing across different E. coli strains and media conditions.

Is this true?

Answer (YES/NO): YES